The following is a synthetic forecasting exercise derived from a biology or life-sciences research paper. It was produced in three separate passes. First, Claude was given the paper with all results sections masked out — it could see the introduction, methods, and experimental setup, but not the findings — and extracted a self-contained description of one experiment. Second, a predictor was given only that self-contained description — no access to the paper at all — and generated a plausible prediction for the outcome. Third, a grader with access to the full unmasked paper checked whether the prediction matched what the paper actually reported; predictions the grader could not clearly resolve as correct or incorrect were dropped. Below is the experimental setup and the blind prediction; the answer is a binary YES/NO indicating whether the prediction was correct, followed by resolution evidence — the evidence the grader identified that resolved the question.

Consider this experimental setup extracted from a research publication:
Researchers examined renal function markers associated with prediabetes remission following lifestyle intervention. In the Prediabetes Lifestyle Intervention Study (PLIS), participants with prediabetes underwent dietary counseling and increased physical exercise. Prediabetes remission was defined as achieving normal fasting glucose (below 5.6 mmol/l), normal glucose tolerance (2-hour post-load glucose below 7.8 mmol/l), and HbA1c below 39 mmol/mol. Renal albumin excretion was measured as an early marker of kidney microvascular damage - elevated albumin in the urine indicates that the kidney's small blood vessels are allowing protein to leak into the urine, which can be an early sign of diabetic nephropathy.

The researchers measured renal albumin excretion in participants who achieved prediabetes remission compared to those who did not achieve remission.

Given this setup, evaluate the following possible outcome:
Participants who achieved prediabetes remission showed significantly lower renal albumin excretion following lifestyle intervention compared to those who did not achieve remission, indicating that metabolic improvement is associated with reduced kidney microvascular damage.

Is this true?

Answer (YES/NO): YES